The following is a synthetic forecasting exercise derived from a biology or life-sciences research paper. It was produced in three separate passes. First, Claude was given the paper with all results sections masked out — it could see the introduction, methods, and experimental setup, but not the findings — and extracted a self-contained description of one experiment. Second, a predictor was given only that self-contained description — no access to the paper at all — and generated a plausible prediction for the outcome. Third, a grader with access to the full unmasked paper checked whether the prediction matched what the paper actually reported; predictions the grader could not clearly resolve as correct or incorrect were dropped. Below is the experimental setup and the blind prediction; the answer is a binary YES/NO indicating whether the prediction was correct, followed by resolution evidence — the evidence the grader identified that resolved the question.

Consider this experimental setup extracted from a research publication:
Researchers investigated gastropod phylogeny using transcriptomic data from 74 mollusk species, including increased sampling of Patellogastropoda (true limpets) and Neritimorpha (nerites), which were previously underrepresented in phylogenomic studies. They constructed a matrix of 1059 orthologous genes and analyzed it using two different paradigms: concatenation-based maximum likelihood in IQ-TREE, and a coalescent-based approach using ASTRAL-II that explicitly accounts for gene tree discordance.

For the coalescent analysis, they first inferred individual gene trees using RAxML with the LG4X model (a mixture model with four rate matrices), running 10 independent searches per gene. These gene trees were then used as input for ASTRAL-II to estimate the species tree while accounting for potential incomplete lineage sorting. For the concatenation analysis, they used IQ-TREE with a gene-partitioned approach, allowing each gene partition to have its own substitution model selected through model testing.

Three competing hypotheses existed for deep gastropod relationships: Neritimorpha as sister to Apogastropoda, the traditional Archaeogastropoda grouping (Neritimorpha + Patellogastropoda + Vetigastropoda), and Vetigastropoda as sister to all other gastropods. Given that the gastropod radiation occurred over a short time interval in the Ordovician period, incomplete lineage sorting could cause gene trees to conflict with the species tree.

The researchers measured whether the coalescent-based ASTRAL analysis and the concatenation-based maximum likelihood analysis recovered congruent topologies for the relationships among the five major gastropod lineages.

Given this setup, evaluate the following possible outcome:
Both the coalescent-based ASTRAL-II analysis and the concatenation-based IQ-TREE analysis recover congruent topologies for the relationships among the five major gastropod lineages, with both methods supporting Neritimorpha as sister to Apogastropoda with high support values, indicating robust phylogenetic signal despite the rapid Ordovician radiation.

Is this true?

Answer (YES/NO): YES